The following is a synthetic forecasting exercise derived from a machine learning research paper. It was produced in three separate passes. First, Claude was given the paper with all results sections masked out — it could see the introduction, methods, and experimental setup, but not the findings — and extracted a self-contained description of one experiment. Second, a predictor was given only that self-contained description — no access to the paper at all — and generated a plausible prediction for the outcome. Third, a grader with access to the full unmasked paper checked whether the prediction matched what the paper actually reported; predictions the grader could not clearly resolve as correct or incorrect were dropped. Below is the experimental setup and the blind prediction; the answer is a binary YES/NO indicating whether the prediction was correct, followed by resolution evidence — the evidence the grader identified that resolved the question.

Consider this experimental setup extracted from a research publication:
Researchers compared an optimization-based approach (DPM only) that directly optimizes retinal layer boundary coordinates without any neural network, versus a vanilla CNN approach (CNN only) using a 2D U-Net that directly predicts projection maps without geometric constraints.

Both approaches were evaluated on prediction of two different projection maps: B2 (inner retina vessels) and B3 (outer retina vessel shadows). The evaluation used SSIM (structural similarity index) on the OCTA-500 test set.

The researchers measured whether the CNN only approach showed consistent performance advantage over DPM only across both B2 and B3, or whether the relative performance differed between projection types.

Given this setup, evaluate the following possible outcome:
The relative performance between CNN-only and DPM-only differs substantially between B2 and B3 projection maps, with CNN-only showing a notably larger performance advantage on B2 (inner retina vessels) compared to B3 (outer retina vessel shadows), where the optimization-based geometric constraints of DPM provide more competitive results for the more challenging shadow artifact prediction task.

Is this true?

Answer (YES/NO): NO